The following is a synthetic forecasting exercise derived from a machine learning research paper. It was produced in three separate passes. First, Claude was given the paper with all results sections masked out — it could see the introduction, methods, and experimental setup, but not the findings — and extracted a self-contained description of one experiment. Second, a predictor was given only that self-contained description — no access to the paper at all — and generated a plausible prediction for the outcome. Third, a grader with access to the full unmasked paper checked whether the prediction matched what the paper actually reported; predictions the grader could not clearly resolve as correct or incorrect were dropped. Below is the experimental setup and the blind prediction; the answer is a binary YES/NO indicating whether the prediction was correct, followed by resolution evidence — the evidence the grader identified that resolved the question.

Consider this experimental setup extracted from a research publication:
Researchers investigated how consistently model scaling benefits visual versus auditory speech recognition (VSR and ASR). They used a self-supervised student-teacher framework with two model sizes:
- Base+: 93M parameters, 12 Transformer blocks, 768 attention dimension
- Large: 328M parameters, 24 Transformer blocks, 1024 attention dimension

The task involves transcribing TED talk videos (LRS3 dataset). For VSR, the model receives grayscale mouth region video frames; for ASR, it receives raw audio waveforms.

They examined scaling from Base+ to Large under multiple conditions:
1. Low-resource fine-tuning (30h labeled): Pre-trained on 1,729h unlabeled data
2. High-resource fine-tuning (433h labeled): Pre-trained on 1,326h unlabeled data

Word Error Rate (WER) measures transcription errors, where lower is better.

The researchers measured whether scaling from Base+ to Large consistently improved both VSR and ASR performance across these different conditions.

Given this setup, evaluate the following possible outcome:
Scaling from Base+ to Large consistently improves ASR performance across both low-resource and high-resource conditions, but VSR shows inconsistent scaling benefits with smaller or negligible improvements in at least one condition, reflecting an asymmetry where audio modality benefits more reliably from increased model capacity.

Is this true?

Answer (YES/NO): NO